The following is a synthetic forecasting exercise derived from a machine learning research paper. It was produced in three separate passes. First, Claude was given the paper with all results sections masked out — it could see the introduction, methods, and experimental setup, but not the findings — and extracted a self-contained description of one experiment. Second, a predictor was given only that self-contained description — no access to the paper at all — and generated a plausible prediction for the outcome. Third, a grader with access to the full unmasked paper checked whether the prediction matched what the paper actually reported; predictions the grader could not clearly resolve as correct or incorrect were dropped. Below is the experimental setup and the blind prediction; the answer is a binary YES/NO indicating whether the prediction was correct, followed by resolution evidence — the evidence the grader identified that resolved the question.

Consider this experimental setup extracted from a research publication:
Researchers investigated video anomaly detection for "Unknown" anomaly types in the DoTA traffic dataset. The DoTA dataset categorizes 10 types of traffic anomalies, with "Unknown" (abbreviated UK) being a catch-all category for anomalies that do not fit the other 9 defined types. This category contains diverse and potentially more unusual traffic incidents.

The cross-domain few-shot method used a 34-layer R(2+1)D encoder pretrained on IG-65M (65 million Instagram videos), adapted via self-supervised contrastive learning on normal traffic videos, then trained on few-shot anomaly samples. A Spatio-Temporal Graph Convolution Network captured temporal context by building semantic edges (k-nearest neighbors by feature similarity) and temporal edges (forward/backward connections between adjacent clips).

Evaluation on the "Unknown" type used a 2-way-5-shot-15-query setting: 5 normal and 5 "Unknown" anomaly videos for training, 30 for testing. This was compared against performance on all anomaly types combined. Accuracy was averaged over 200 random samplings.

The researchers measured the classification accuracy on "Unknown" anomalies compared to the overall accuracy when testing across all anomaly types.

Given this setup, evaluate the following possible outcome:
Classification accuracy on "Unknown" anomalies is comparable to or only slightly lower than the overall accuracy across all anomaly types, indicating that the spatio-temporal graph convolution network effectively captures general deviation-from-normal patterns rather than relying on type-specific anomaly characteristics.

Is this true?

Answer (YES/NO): NO